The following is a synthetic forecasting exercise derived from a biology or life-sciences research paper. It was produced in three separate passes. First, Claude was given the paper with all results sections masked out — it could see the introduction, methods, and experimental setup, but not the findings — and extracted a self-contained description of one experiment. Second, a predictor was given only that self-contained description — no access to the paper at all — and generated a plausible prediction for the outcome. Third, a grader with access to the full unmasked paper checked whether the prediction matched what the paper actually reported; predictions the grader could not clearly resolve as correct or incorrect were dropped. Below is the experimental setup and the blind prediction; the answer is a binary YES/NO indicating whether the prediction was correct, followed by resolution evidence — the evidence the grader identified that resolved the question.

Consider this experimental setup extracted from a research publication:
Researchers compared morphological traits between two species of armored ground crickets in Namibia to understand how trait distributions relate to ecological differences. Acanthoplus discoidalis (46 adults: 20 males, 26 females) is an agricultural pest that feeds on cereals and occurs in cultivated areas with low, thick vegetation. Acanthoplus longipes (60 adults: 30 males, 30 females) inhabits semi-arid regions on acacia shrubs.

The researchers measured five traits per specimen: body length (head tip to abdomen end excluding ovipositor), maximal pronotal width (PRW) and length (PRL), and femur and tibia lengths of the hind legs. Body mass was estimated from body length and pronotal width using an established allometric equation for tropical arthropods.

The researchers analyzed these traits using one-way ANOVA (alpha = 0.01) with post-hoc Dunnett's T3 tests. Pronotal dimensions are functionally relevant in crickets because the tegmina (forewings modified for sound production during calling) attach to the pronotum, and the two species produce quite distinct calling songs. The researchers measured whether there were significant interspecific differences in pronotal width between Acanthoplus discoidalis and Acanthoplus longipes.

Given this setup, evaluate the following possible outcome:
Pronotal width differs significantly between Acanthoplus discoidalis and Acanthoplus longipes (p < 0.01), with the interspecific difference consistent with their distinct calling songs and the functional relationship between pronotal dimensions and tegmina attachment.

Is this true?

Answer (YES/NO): YES